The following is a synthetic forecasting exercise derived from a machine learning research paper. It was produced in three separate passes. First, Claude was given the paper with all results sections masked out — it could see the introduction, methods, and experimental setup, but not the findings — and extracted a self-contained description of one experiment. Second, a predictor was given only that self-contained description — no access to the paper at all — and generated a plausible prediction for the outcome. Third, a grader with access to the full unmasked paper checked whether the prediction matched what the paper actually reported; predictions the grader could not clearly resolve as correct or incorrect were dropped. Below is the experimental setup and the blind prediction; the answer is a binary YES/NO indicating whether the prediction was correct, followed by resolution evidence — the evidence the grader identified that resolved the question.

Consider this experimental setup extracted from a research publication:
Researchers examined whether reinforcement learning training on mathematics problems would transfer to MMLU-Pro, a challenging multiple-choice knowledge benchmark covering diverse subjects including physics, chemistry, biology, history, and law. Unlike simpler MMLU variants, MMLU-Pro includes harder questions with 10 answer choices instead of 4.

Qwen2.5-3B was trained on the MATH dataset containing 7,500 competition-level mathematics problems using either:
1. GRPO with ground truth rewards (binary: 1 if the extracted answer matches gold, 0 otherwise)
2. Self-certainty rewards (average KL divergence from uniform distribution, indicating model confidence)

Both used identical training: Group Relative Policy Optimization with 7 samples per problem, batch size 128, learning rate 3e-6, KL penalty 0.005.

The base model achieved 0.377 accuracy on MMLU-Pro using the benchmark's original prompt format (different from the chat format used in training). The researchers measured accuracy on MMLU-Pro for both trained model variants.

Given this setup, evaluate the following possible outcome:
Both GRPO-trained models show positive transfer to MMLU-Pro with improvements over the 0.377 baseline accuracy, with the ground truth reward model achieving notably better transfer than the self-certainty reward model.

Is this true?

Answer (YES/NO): NO